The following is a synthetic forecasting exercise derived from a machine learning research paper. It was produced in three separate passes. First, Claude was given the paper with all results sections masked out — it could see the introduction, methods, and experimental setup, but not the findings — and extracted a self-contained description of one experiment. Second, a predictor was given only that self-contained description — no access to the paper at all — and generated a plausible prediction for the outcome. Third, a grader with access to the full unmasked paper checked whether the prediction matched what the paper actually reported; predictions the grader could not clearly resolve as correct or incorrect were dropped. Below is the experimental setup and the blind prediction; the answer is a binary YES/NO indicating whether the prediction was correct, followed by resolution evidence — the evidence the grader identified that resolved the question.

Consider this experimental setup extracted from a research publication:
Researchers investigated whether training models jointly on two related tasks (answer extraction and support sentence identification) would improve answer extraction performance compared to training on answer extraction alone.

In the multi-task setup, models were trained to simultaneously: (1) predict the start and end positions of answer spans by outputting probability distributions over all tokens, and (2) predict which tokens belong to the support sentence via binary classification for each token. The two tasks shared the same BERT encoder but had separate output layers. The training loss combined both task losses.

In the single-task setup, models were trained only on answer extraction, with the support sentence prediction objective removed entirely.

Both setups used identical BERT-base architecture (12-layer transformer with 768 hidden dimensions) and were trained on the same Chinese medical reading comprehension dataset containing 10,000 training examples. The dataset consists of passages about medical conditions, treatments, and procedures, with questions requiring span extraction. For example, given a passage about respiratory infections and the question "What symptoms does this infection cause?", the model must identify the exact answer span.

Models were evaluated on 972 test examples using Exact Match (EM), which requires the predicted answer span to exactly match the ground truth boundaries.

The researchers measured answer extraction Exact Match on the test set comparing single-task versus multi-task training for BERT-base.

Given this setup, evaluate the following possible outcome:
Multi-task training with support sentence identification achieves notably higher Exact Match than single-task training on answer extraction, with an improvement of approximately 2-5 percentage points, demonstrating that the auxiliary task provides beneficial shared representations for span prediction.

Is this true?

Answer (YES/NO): NO